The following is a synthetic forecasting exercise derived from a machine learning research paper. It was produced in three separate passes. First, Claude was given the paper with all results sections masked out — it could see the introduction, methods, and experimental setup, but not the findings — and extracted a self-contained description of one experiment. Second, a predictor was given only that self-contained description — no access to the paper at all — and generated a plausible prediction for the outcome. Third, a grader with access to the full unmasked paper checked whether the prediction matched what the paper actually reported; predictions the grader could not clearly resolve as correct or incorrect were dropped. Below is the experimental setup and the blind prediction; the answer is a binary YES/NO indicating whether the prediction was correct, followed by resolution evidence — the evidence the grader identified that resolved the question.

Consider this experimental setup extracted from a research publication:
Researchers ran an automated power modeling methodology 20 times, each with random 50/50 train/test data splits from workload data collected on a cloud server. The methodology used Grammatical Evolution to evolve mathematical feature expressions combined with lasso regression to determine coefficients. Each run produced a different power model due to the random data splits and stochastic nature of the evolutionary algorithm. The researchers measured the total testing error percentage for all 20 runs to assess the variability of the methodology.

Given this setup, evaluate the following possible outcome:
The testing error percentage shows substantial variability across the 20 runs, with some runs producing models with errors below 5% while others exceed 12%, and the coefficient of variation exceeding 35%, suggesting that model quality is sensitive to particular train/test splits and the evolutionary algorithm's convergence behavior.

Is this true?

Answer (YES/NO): NO